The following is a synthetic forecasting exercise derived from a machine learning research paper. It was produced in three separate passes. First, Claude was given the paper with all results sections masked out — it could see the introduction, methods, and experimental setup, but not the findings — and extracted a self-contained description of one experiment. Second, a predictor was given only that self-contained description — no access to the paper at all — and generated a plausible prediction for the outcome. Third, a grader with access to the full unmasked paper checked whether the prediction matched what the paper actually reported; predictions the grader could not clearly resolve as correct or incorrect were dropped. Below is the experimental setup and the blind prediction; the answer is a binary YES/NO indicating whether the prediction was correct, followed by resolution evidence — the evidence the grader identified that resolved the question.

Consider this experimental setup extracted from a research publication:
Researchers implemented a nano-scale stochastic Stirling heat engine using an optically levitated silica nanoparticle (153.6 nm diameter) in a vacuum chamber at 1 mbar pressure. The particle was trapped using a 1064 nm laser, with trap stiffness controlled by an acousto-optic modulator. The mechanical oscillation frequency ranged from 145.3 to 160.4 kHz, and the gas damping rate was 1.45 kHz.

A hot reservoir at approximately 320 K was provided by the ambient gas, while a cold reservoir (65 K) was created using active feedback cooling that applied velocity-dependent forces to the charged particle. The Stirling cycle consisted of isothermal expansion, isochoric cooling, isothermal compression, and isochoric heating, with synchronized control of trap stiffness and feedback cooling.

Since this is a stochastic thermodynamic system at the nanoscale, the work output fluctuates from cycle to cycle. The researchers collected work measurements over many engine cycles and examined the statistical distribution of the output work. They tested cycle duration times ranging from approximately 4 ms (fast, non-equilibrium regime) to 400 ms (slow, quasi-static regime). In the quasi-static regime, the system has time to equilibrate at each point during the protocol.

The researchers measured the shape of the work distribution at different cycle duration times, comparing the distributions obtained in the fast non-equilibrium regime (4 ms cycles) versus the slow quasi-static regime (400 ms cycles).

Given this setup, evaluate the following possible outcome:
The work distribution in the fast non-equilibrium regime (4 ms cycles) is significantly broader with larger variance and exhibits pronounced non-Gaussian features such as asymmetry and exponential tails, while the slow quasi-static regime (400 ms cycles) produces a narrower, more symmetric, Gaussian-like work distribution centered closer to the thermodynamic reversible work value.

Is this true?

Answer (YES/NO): YES